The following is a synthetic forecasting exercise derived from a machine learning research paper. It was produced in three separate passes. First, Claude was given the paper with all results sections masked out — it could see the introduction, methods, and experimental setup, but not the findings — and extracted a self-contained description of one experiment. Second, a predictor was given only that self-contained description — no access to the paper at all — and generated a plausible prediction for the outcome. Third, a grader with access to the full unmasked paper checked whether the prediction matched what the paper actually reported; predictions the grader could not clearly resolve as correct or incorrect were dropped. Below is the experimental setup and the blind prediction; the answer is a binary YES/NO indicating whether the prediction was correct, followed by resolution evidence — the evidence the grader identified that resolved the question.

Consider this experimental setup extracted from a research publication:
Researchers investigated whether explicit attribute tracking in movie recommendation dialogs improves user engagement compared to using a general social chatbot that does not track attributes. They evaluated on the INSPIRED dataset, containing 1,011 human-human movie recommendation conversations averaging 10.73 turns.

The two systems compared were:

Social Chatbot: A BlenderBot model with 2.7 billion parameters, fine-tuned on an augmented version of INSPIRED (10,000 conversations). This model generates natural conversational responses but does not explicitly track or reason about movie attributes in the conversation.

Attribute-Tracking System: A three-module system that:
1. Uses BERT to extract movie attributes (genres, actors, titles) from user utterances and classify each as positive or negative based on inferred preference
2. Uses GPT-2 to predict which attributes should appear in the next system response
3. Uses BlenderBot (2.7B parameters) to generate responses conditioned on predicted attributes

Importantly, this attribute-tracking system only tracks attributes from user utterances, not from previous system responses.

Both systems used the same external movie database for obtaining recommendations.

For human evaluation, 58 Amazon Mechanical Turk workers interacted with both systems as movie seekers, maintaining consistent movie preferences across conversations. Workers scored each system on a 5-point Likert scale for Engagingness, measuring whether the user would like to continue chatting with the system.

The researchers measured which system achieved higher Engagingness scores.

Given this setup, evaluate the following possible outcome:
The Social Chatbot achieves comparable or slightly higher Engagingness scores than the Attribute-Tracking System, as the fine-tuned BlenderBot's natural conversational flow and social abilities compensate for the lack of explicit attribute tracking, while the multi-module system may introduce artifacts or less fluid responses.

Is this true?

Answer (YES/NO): YES